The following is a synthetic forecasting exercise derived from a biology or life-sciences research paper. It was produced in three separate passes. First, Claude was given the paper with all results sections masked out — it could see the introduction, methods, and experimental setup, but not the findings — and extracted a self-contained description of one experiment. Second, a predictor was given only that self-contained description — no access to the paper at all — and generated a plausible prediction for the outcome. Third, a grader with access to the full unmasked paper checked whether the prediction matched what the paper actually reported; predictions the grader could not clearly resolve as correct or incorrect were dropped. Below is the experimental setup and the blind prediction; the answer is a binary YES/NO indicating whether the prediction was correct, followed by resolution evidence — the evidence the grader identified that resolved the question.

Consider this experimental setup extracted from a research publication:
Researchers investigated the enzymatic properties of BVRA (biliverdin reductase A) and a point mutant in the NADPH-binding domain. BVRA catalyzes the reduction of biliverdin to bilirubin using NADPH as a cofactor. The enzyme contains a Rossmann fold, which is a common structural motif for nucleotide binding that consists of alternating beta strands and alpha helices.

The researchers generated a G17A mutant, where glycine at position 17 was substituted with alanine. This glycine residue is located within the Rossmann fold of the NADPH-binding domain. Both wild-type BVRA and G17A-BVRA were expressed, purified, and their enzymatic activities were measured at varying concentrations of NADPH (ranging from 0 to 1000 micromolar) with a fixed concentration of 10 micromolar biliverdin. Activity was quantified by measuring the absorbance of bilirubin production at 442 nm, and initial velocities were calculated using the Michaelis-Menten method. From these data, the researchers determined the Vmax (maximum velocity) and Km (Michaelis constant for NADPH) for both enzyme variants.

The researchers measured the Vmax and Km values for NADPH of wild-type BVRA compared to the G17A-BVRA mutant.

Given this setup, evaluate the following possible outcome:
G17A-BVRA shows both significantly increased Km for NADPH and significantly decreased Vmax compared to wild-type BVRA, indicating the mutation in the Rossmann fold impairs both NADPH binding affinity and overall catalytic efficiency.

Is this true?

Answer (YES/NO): YES